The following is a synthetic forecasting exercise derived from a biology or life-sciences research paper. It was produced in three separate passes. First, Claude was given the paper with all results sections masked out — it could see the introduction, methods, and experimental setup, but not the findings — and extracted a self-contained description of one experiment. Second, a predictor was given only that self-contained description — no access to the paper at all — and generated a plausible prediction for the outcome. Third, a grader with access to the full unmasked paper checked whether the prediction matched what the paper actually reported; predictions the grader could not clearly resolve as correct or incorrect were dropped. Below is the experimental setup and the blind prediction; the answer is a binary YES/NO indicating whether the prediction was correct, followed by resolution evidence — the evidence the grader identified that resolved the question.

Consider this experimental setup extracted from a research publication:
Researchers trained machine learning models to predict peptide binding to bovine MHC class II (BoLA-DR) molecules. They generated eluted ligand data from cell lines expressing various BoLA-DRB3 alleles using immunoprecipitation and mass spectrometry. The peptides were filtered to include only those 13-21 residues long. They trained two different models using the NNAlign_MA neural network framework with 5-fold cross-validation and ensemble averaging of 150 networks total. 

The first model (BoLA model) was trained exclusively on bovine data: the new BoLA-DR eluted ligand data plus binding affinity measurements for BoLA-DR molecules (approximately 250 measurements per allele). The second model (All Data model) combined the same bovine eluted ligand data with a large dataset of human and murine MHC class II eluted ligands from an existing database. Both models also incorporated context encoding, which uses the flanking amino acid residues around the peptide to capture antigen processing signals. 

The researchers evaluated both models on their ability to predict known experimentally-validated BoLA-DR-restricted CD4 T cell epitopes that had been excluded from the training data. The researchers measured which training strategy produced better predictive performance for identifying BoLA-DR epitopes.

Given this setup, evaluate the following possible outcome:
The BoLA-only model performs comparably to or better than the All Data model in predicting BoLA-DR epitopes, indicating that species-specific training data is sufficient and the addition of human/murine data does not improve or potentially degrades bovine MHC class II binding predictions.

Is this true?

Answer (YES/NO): YES